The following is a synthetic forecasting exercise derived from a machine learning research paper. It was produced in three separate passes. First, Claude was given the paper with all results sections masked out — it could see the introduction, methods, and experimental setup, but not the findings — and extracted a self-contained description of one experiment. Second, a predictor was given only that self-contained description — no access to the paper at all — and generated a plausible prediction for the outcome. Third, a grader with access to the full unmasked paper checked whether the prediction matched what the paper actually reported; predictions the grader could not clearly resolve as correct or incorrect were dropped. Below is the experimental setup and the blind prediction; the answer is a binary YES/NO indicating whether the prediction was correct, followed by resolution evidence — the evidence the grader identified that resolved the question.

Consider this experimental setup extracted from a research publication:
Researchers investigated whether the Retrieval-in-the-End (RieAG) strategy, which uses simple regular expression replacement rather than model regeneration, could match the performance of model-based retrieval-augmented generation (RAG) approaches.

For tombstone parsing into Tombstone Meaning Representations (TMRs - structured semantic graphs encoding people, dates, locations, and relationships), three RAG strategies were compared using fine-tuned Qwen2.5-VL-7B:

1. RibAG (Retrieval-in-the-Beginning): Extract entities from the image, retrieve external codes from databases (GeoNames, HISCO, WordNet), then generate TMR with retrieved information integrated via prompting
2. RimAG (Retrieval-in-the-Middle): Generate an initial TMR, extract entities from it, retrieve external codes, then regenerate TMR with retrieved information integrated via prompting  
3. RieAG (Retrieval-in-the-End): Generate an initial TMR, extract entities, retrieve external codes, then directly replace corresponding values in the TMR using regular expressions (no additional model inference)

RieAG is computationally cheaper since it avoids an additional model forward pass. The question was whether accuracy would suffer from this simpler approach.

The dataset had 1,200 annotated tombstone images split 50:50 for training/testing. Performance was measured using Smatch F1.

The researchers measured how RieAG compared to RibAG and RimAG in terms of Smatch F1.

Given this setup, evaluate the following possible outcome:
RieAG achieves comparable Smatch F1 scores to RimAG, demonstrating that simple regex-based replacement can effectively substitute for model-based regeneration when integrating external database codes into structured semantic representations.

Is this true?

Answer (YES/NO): NO